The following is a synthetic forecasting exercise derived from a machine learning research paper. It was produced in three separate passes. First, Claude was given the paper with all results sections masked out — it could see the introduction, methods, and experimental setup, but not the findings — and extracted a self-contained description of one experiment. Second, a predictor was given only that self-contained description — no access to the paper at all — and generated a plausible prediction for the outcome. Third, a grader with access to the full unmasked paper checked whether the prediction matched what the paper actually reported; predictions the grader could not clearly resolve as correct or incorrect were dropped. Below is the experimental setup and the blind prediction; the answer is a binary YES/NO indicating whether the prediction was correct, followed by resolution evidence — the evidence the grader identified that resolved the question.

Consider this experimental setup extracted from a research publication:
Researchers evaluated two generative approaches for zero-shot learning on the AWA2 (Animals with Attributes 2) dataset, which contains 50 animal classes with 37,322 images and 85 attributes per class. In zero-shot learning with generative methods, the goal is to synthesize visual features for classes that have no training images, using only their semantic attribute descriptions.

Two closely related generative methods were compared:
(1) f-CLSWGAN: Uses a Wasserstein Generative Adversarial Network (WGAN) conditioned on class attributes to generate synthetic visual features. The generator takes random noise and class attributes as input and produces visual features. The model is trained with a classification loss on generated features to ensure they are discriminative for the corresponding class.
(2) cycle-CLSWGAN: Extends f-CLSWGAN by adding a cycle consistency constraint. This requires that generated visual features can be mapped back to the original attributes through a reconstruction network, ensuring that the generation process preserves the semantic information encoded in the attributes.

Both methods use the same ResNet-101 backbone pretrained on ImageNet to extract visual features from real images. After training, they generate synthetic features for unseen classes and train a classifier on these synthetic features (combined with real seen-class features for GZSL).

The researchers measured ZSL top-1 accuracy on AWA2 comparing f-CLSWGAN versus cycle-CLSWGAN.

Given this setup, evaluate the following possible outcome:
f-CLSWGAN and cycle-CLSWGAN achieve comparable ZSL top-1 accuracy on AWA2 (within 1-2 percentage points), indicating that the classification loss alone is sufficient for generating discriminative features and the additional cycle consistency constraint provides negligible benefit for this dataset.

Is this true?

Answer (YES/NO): NO